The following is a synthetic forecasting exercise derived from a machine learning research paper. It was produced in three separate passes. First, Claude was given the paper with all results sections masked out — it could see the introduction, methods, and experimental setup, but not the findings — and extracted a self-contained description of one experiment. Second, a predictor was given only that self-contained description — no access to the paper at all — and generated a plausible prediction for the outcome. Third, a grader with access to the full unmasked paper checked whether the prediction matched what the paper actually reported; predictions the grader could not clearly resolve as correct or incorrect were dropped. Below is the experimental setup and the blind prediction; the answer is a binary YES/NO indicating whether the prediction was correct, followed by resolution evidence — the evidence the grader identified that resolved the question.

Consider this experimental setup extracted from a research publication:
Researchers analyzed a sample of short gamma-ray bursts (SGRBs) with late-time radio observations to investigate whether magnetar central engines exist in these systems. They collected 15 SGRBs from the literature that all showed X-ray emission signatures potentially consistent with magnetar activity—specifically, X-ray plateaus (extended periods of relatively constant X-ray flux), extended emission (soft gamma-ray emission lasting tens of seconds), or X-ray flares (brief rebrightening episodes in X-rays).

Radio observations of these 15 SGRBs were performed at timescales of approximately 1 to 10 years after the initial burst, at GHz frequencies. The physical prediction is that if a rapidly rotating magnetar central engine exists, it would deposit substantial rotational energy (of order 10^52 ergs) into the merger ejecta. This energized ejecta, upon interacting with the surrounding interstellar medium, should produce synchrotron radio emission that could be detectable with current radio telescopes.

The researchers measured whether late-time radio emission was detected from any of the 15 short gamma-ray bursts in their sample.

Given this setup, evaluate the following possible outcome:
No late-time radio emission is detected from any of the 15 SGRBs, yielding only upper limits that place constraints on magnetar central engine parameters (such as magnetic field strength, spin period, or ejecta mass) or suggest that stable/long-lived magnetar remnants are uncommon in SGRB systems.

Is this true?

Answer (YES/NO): NO